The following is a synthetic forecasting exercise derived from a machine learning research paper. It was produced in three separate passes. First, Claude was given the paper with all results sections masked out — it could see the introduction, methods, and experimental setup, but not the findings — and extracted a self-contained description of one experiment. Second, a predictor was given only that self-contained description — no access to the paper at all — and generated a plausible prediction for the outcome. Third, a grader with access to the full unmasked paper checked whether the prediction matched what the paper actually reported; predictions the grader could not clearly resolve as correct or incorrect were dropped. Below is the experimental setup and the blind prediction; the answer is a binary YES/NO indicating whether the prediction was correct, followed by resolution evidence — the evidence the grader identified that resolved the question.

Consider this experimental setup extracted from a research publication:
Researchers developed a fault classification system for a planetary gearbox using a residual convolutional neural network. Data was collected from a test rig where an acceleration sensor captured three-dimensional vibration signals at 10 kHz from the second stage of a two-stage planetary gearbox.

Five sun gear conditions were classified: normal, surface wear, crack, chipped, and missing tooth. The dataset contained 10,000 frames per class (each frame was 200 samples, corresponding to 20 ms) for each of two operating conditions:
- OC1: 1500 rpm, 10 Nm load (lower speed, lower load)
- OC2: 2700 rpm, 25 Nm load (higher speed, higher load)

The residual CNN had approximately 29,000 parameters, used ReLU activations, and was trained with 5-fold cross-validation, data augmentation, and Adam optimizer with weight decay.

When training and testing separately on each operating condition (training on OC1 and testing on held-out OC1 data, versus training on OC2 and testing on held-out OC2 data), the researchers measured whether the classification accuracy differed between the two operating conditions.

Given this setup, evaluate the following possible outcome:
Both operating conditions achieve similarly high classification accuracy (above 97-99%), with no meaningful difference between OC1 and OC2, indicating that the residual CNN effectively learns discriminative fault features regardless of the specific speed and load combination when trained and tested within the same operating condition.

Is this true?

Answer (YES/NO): YES